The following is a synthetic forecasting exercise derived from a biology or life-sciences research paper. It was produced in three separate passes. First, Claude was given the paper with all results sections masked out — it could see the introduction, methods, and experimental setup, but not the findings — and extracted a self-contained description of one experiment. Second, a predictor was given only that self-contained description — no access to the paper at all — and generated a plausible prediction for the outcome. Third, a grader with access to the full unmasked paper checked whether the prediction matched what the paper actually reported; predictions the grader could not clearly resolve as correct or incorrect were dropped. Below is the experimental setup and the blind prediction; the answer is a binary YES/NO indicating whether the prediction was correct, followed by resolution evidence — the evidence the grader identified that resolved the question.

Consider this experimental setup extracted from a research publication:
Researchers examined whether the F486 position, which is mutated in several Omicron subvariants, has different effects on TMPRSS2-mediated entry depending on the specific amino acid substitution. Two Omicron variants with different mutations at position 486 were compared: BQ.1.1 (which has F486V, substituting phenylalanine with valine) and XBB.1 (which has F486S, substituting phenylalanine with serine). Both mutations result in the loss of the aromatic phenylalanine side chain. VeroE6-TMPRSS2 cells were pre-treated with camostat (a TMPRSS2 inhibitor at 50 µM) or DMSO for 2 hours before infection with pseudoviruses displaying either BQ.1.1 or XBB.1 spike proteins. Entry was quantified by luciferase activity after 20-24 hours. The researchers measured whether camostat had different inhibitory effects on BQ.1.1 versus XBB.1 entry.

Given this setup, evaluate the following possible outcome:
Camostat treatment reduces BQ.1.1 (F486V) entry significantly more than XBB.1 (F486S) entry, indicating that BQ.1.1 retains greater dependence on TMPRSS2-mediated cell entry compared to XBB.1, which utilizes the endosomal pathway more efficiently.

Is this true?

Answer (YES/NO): NO